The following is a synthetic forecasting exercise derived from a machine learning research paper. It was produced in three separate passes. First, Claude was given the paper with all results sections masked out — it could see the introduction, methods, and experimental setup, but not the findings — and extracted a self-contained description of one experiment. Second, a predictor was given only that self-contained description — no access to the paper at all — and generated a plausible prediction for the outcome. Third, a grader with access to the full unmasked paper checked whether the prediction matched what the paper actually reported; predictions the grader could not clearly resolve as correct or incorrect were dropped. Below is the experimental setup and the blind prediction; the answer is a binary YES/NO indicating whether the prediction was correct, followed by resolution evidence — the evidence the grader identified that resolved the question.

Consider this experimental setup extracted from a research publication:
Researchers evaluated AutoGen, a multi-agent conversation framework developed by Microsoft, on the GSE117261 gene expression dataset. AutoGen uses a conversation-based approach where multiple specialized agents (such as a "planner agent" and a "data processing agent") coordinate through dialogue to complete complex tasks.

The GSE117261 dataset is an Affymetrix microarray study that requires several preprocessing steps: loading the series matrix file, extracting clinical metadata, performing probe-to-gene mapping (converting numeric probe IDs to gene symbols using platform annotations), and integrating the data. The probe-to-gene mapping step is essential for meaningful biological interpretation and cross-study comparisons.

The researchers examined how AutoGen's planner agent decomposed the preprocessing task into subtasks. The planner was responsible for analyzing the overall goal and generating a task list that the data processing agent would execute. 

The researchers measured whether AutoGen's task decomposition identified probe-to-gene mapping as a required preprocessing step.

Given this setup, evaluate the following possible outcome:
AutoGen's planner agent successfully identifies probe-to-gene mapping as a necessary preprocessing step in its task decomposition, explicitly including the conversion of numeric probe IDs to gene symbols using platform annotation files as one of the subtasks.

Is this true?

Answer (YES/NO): NO